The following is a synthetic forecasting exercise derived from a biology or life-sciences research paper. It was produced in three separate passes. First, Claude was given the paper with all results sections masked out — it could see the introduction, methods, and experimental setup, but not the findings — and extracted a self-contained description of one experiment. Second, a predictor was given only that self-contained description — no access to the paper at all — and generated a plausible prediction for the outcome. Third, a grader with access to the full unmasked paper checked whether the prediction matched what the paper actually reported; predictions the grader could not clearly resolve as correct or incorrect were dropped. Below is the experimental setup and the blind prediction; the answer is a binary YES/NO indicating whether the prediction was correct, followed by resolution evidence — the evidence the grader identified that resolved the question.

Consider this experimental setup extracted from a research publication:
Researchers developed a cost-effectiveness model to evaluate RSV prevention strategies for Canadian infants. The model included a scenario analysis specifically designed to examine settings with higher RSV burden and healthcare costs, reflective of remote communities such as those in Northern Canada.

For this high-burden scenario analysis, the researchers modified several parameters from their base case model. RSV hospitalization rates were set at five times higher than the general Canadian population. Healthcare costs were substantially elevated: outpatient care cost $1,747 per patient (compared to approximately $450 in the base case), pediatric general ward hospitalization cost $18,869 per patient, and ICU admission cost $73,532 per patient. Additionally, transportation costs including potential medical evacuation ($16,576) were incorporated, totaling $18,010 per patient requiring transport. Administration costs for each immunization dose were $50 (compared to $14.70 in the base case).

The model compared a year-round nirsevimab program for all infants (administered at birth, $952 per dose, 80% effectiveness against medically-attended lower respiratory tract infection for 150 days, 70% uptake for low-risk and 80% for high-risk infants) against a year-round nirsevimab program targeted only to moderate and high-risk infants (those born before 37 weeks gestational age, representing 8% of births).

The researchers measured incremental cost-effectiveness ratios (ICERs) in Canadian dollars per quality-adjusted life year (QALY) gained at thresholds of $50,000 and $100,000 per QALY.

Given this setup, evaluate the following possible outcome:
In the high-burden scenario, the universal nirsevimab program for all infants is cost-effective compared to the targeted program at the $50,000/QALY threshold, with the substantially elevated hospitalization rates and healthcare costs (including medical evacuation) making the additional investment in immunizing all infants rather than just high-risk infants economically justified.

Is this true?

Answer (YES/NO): YES